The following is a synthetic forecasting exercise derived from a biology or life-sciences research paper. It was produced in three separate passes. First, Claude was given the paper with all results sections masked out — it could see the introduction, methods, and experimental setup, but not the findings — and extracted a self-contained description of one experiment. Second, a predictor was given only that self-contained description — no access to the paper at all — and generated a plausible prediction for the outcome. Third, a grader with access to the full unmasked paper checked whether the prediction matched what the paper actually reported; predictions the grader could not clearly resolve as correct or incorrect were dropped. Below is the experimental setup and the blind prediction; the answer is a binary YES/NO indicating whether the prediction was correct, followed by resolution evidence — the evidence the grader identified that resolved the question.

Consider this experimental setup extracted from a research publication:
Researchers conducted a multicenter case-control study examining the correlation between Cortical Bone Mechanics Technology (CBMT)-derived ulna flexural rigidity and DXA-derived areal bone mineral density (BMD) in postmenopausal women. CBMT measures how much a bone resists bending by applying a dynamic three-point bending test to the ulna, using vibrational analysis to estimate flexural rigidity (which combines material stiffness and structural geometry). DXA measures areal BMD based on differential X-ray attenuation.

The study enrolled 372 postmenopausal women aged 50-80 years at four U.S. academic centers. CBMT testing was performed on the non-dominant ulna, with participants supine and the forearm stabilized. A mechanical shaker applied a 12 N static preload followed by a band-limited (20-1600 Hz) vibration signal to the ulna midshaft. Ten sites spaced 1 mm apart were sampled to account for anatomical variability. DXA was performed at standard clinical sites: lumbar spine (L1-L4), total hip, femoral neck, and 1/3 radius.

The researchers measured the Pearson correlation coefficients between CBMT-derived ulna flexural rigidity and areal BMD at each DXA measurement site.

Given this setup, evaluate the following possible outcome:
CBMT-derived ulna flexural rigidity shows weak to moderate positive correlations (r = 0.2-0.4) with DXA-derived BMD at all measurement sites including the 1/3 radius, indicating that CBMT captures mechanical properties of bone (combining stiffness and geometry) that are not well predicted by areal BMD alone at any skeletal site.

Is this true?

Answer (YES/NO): YES